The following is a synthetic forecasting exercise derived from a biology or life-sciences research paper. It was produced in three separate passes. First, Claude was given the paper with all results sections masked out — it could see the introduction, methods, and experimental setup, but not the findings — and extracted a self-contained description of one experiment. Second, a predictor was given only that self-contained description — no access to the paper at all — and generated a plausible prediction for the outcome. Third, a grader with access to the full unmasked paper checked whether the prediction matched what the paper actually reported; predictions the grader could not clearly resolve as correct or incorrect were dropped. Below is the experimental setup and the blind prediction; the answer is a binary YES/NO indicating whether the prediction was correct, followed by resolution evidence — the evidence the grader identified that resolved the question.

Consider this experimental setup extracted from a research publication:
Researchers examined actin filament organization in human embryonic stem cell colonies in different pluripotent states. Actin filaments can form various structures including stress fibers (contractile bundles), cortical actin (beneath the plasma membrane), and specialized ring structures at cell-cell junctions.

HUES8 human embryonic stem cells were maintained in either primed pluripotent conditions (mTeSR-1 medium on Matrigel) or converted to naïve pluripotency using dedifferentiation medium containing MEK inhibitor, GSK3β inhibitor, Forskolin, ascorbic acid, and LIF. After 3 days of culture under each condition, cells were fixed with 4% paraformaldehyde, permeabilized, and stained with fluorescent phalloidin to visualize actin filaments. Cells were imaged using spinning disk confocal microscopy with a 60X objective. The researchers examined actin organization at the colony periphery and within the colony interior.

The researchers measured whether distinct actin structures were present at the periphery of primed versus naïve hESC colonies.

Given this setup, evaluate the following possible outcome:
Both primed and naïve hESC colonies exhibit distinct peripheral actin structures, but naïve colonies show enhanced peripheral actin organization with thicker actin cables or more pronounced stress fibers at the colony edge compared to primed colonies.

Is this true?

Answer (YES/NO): NO